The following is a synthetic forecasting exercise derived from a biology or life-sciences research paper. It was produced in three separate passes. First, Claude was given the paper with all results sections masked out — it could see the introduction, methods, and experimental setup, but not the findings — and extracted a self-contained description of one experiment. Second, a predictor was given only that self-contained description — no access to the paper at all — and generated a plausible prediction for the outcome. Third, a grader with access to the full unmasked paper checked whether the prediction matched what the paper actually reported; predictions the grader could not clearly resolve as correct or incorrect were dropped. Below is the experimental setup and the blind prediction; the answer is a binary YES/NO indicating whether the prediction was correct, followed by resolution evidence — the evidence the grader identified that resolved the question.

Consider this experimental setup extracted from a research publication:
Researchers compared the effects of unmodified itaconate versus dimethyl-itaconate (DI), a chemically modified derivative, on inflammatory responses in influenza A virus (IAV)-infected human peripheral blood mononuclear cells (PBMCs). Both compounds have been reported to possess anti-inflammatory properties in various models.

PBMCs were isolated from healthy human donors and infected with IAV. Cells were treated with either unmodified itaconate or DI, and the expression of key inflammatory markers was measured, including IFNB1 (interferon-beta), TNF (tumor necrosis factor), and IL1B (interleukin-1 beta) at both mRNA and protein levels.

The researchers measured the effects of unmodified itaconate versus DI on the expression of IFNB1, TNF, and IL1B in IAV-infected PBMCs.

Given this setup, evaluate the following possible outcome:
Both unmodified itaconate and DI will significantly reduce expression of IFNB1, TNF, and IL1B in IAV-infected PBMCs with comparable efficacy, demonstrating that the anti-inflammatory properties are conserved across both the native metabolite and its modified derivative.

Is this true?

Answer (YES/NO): NO